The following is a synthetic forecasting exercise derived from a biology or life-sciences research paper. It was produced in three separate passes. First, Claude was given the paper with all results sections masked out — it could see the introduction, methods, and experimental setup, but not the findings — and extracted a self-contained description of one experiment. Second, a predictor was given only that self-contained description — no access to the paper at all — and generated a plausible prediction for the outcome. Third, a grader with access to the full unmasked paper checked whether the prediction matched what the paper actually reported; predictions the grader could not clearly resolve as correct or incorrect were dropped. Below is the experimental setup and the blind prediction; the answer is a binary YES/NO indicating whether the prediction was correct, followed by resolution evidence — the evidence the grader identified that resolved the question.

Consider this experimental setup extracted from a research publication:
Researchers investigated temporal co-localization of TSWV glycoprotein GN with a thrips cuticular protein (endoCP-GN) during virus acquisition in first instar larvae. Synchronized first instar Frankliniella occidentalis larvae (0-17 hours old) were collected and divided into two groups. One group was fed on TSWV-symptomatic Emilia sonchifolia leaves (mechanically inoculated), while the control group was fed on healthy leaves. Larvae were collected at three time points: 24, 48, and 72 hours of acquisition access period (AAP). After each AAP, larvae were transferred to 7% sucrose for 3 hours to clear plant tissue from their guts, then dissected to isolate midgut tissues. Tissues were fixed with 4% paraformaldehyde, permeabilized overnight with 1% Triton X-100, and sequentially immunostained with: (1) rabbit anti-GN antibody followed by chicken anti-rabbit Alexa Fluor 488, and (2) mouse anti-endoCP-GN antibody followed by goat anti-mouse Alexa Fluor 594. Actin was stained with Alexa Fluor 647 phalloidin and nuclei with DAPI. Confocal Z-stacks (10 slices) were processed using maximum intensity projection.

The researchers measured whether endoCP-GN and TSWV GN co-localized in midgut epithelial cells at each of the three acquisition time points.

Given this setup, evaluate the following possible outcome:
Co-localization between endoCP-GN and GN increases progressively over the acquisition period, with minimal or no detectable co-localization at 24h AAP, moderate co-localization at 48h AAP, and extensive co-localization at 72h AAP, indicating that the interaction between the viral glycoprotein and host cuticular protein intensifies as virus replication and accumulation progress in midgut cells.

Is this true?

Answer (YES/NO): NO